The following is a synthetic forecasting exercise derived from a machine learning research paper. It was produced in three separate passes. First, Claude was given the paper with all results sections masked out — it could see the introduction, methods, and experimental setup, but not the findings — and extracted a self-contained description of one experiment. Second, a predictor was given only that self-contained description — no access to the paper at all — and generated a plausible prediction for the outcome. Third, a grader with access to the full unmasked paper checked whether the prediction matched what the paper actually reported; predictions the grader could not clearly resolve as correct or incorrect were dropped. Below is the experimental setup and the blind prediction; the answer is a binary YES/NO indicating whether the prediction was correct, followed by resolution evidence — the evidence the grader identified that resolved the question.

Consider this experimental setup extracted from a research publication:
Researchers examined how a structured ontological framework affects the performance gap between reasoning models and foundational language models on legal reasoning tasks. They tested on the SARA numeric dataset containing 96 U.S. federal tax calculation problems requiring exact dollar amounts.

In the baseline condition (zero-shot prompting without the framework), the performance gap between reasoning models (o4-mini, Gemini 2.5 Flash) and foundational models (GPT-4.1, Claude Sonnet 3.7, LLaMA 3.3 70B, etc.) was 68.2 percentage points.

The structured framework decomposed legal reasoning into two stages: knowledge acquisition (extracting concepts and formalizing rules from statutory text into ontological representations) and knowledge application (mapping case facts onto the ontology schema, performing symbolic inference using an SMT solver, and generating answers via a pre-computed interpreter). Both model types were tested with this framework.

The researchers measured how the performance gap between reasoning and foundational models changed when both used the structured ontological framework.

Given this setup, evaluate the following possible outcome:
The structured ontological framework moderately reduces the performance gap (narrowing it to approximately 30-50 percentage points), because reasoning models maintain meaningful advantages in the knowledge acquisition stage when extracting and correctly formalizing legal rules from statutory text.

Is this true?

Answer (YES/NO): NO